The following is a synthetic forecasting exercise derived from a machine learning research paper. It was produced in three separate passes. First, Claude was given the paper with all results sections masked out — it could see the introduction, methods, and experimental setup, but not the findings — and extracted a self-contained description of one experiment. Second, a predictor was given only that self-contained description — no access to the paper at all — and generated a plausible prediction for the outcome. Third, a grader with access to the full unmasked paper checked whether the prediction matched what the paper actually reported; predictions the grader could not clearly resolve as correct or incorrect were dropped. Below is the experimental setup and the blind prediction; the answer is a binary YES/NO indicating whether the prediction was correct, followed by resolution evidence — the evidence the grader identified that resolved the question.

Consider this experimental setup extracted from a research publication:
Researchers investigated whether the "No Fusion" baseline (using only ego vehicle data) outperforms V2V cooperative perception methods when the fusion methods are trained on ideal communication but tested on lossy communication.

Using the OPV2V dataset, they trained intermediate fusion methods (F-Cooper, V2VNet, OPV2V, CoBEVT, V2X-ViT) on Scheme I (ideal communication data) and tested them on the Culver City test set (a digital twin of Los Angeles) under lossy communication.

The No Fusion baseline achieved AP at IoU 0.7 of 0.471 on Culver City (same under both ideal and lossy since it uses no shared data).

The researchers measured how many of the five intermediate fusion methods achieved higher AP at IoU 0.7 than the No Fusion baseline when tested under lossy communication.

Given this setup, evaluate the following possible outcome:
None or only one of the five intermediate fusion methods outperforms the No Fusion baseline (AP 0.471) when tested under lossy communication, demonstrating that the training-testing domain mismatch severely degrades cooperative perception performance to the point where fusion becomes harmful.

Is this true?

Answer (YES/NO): YES